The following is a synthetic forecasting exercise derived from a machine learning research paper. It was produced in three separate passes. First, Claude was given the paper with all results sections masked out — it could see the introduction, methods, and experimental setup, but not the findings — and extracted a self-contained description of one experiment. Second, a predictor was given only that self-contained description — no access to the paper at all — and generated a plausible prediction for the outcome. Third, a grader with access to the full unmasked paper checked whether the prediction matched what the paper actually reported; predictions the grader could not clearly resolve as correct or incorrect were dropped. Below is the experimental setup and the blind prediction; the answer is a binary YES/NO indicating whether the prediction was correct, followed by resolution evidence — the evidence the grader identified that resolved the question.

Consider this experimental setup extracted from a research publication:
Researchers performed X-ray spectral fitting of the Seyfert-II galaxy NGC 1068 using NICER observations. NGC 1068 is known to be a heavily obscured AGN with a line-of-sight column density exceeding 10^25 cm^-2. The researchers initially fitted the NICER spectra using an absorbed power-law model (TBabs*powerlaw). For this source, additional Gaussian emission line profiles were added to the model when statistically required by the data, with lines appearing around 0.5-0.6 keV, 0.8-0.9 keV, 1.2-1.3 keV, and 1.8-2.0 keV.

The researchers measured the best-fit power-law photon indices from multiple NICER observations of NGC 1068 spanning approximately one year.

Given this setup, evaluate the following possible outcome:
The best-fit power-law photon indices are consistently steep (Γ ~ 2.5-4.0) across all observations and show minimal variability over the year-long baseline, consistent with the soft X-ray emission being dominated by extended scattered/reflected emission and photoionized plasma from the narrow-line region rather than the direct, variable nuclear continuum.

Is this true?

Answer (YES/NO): NO